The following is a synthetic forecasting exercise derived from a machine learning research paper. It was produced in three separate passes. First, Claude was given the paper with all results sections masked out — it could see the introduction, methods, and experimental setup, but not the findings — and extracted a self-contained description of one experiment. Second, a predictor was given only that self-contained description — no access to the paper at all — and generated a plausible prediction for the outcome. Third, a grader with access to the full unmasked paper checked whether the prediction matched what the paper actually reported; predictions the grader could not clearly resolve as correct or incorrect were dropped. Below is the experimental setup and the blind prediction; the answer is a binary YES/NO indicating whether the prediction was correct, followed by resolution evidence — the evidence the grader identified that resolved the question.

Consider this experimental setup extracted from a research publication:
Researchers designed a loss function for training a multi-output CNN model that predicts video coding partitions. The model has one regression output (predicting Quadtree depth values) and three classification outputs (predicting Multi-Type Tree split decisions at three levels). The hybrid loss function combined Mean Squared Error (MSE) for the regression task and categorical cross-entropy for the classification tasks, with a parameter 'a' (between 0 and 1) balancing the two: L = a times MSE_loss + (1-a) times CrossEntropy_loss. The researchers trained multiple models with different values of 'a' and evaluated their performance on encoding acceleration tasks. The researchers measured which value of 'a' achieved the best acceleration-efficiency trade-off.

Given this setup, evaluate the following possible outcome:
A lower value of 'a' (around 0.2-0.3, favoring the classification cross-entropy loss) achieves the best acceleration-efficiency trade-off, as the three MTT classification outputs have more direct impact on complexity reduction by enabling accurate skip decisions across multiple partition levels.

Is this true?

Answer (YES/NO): NO